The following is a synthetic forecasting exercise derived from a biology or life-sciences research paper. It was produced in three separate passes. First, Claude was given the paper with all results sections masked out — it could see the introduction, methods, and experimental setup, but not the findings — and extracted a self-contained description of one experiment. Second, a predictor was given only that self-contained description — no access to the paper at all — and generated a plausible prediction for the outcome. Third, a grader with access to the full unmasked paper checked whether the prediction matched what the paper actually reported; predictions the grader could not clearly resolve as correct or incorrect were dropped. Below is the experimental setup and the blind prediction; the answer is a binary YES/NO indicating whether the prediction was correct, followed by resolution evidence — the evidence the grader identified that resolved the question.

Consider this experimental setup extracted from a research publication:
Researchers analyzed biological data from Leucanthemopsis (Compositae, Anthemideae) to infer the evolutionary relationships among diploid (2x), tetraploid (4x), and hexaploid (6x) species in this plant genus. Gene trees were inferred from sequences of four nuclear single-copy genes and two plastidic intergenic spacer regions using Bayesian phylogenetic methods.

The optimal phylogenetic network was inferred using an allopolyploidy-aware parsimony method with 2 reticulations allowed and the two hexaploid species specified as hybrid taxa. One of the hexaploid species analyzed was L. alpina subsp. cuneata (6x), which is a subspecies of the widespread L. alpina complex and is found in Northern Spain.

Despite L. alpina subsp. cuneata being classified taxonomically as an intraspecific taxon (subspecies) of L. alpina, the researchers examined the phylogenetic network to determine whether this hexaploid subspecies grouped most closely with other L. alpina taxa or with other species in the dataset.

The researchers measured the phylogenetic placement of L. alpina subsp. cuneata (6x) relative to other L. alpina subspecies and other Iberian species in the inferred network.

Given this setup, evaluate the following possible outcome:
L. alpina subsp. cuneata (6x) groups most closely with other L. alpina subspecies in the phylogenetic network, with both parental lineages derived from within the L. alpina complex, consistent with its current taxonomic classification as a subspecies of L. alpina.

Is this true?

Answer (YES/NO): NO